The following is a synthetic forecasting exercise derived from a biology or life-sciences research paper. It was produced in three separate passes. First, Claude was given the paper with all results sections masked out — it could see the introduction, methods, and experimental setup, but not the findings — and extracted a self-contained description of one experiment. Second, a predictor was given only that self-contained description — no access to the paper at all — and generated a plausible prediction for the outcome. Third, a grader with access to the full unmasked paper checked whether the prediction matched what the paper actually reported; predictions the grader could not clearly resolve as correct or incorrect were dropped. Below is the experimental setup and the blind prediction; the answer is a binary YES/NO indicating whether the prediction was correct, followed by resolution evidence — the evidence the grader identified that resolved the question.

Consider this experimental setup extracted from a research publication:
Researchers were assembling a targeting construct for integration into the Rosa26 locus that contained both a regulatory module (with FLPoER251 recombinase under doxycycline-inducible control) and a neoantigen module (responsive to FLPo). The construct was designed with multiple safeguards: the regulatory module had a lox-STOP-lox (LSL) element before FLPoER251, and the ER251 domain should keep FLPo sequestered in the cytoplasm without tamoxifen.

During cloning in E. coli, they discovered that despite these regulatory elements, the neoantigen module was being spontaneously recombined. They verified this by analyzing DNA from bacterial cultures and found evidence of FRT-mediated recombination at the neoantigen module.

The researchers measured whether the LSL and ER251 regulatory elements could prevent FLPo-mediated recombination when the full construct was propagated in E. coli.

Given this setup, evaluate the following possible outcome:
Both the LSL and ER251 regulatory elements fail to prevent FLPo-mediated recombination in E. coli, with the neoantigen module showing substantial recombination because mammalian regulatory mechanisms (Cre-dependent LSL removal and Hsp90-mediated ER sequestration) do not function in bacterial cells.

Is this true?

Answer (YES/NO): YES